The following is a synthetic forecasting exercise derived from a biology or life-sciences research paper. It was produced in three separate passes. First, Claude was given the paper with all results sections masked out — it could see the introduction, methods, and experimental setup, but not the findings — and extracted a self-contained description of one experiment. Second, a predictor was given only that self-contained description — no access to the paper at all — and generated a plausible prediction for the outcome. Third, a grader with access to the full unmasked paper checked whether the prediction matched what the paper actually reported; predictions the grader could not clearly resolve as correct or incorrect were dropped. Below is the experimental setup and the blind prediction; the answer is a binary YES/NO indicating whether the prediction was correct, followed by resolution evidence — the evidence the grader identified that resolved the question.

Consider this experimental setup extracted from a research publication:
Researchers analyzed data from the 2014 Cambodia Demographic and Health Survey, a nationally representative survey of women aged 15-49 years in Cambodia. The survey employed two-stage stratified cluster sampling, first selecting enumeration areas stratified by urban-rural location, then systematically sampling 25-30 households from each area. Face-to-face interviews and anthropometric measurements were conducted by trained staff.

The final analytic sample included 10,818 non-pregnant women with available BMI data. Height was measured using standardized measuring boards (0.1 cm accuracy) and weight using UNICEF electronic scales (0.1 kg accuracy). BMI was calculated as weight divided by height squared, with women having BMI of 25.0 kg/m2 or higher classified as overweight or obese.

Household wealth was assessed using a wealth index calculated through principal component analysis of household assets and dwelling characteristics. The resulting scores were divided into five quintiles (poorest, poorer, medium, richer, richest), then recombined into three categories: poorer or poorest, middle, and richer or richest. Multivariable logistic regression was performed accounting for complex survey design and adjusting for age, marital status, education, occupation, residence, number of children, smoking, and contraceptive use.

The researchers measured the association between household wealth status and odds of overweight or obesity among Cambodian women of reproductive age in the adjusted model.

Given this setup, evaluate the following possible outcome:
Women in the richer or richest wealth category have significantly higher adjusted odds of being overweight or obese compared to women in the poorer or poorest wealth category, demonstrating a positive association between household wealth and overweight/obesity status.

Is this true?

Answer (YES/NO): YES